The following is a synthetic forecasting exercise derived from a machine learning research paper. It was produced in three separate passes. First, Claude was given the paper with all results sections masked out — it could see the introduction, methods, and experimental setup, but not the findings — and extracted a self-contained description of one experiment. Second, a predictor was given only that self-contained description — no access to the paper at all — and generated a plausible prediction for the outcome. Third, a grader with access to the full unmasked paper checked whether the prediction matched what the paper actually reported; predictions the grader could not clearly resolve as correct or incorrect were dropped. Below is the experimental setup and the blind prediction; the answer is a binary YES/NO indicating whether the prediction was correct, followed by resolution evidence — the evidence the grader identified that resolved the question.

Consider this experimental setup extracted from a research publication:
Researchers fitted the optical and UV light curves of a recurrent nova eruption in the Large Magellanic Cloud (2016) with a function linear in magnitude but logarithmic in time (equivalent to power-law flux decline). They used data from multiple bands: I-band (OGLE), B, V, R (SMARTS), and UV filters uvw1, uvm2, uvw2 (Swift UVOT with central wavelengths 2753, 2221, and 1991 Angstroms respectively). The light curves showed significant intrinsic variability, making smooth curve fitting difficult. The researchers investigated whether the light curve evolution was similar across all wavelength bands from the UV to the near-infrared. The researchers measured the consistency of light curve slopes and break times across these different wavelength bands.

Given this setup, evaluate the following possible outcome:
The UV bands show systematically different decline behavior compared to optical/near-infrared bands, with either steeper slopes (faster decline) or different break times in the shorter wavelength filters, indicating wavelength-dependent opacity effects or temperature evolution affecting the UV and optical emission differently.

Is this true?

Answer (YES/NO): NO